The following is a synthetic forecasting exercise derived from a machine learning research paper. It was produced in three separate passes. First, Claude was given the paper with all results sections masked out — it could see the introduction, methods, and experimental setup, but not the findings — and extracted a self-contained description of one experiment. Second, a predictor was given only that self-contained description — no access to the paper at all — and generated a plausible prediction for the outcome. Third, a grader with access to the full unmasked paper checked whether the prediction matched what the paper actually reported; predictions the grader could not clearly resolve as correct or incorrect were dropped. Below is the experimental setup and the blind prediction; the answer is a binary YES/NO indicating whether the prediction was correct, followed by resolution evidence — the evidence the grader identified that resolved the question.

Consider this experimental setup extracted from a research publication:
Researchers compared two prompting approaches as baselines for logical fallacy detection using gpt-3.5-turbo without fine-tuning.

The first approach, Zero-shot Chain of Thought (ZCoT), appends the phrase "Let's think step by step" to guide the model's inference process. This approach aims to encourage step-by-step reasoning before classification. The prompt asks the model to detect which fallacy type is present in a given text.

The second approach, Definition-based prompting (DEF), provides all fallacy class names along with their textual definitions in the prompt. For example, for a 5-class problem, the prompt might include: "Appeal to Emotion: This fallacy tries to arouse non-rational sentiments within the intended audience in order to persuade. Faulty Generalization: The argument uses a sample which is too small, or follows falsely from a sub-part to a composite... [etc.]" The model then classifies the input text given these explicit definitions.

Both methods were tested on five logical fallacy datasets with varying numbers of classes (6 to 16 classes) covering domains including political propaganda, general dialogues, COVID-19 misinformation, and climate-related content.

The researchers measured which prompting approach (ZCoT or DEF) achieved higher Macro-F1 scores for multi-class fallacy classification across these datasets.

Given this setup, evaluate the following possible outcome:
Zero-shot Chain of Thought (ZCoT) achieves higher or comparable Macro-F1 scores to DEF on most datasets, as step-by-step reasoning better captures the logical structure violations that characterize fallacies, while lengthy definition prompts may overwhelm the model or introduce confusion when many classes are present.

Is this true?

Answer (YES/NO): NO